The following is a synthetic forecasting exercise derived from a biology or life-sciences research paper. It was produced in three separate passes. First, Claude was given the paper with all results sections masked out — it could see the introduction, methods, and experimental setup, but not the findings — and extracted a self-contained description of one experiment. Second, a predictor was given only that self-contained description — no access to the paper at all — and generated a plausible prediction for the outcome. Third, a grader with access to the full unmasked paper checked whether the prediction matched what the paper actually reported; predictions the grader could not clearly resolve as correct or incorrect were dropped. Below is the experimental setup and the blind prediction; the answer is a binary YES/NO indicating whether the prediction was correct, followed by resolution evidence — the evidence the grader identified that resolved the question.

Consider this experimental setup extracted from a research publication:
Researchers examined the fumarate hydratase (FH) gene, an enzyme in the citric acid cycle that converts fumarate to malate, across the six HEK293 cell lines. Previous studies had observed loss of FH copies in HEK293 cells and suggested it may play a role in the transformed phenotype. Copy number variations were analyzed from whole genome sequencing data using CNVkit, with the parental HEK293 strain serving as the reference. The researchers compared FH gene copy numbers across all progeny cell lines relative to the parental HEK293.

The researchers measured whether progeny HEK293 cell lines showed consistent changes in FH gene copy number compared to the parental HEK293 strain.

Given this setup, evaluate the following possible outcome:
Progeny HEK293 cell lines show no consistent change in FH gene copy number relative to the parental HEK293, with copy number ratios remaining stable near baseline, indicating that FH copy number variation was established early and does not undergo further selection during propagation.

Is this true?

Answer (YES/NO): NO